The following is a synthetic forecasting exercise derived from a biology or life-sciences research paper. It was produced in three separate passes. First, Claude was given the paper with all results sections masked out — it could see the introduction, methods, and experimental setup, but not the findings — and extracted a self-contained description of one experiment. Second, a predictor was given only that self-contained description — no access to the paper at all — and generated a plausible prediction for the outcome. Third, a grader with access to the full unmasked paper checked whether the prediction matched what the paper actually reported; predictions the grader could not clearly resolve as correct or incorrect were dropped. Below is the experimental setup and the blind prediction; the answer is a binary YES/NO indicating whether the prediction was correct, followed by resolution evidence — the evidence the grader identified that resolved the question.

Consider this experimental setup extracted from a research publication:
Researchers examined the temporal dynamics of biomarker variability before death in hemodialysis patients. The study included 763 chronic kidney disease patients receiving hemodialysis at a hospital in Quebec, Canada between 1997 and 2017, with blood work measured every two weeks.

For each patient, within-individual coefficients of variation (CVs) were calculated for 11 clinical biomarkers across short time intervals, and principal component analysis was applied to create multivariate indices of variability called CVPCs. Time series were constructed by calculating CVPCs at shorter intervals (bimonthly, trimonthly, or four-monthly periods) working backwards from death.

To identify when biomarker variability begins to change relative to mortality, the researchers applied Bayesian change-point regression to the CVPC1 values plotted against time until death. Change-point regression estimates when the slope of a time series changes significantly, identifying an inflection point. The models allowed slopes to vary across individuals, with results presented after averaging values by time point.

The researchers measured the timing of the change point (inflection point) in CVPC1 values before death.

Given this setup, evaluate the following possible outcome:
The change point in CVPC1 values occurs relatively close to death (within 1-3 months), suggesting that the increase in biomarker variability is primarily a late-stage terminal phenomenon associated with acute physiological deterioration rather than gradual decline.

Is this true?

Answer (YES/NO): YES